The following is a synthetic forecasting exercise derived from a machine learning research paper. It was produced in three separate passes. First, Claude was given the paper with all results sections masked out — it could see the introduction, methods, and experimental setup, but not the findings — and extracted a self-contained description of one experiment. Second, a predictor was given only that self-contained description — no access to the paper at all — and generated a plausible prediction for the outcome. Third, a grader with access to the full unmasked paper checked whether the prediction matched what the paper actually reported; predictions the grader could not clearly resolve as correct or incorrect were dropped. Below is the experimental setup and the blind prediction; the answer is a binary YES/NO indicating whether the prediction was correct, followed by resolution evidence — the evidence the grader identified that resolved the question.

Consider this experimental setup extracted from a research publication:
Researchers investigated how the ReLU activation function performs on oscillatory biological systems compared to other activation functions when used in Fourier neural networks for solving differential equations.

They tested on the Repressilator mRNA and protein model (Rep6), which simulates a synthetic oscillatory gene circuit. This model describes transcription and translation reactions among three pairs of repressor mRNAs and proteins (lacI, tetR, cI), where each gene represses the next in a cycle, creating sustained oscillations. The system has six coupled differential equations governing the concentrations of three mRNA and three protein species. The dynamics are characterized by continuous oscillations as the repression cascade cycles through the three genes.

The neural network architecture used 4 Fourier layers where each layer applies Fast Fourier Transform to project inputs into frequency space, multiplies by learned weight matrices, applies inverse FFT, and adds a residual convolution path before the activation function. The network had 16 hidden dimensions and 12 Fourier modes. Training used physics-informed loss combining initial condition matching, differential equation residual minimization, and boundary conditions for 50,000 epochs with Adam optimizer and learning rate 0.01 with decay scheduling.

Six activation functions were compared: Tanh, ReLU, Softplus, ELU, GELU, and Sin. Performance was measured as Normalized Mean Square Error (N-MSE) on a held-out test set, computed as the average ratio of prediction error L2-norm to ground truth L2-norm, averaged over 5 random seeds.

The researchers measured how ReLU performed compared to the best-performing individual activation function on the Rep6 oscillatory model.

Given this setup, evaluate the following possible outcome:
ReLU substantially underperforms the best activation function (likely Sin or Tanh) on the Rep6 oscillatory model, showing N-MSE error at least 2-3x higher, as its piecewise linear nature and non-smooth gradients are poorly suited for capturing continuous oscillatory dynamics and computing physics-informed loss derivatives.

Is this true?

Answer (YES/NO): YES